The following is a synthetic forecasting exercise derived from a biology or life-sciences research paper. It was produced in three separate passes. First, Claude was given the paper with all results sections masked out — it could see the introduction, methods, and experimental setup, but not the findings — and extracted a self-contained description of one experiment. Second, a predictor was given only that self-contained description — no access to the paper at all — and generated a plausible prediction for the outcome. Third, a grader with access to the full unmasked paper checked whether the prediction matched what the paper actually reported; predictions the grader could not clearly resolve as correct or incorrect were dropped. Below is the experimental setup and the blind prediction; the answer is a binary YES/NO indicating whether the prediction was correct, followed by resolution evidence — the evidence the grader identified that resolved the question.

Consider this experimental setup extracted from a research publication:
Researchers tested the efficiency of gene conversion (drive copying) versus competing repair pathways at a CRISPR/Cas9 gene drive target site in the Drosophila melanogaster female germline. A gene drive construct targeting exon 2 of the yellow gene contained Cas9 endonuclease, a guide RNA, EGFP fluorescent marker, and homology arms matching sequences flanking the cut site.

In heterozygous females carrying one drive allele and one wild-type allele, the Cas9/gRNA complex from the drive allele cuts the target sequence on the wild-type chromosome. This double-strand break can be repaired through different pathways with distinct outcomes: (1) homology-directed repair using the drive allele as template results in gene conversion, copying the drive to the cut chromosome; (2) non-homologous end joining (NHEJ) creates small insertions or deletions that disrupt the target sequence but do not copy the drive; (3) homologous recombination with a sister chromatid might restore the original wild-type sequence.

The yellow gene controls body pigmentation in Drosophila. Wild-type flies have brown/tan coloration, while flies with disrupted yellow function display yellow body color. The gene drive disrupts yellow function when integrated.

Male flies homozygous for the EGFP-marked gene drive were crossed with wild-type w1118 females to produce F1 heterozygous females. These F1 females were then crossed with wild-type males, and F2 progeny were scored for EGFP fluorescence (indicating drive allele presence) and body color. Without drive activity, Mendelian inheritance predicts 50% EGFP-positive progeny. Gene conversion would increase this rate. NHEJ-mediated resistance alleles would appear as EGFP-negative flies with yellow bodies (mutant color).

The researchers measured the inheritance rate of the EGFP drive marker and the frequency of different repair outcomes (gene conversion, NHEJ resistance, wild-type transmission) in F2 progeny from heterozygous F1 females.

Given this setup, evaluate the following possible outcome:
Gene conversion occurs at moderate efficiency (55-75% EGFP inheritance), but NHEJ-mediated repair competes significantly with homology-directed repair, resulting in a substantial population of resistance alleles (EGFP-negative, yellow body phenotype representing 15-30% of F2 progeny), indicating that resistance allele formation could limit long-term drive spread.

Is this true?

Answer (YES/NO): NO